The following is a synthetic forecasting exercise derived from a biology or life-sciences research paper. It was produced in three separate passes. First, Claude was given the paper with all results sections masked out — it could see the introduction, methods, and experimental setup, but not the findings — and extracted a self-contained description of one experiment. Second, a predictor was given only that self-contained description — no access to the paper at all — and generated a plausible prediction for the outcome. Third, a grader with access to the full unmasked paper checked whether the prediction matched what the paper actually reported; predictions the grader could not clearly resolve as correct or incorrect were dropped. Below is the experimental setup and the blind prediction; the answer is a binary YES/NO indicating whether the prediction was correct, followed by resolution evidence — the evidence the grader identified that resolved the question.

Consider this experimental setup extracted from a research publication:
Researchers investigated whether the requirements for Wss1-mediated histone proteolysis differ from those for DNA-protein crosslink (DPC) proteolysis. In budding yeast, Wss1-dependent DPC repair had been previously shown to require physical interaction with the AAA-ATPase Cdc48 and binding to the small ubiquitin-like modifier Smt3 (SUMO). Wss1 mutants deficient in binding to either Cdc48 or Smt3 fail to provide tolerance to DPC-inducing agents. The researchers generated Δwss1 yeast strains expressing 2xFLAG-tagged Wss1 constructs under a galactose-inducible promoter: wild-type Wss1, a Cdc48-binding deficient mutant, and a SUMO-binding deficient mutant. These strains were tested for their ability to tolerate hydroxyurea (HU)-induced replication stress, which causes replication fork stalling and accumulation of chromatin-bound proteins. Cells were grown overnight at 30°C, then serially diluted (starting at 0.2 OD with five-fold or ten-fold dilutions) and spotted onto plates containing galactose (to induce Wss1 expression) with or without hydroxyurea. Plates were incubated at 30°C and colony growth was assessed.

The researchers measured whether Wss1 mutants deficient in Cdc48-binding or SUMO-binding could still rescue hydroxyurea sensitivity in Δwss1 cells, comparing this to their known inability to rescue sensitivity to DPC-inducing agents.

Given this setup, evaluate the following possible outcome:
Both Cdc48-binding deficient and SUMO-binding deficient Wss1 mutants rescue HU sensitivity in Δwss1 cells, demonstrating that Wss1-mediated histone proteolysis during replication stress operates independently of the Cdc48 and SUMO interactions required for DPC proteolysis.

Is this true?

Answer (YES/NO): YES